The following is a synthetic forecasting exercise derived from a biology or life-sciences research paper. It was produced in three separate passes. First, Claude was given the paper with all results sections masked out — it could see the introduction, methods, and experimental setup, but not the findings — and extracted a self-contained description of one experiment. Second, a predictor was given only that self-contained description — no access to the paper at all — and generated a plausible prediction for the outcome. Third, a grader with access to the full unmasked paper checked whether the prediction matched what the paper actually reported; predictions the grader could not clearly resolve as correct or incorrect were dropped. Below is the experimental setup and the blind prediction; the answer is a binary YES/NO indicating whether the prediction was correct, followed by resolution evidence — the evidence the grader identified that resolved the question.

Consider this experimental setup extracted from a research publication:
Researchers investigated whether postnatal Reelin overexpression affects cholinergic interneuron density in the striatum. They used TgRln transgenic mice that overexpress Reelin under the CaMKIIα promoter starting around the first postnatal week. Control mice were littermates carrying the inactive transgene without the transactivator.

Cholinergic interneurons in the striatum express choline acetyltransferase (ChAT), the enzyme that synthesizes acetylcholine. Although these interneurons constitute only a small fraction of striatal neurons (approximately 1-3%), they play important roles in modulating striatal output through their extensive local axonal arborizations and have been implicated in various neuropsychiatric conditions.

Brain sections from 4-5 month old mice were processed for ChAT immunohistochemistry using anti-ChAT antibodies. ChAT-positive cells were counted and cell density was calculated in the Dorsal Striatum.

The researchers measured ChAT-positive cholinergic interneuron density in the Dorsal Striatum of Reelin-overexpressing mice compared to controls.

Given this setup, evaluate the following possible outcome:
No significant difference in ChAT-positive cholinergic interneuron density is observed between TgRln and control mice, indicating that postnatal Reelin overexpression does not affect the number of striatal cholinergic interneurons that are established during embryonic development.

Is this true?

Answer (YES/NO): NO